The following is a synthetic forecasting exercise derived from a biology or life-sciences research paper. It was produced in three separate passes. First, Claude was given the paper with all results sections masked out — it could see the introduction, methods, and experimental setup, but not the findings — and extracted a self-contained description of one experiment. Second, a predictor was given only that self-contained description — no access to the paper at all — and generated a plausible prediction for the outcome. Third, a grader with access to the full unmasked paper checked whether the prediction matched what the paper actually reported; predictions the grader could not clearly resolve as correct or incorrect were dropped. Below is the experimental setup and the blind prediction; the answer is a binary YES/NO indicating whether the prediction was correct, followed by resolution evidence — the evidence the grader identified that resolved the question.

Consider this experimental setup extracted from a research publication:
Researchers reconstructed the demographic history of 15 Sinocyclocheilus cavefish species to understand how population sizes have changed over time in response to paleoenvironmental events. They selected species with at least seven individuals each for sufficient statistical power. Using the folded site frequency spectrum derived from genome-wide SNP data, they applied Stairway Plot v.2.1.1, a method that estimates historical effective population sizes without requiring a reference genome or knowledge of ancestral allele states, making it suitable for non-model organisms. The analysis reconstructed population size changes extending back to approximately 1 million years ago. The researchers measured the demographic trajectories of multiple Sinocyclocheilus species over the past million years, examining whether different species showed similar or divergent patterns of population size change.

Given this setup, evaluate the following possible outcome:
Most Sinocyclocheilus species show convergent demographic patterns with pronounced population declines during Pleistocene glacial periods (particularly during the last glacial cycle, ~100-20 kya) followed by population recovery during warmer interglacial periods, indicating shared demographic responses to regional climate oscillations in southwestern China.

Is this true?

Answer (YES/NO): NO